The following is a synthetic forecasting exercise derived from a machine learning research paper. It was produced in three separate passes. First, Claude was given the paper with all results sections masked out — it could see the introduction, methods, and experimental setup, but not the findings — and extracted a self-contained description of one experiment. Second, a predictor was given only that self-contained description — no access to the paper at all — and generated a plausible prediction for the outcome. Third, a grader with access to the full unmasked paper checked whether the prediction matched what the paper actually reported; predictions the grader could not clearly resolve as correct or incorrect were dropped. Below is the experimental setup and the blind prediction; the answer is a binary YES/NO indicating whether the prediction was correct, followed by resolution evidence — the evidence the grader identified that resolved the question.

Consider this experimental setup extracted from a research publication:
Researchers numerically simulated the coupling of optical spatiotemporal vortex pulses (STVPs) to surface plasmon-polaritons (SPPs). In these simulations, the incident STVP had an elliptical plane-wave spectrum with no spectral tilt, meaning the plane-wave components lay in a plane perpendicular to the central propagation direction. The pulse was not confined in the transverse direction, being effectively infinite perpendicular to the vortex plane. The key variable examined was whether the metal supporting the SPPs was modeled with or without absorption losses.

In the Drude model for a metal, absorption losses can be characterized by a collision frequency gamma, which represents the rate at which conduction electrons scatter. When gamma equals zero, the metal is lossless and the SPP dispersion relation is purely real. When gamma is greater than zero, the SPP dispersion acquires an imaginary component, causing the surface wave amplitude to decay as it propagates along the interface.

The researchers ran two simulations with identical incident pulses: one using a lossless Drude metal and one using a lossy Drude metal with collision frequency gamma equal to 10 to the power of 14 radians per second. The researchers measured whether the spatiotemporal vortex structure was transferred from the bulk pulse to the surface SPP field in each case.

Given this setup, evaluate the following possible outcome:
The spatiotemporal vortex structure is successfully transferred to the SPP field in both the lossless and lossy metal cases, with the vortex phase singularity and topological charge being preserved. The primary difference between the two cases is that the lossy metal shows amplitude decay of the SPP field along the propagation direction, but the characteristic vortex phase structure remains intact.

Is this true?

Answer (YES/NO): NO